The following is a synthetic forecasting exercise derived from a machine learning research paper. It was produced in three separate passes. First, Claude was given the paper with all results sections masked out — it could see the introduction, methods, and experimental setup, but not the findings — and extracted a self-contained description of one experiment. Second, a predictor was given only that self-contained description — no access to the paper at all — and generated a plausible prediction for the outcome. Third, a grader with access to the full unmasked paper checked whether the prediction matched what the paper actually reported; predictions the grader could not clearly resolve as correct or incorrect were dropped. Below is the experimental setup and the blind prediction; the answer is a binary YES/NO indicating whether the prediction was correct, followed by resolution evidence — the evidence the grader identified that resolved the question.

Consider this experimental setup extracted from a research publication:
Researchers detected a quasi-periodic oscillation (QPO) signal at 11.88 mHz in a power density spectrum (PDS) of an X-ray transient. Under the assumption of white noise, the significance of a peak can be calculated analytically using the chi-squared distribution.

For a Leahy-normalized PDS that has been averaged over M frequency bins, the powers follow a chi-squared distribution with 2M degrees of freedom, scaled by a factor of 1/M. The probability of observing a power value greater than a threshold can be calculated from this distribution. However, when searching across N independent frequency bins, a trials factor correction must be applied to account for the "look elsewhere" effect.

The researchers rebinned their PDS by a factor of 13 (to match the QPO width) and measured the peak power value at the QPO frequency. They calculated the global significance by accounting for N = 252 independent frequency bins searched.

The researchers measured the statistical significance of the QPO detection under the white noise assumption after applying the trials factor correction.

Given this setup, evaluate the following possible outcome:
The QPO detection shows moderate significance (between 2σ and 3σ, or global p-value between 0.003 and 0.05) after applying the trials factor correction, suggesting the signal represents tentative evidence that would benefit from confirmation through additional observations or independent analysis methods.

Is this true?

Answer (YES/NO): NO